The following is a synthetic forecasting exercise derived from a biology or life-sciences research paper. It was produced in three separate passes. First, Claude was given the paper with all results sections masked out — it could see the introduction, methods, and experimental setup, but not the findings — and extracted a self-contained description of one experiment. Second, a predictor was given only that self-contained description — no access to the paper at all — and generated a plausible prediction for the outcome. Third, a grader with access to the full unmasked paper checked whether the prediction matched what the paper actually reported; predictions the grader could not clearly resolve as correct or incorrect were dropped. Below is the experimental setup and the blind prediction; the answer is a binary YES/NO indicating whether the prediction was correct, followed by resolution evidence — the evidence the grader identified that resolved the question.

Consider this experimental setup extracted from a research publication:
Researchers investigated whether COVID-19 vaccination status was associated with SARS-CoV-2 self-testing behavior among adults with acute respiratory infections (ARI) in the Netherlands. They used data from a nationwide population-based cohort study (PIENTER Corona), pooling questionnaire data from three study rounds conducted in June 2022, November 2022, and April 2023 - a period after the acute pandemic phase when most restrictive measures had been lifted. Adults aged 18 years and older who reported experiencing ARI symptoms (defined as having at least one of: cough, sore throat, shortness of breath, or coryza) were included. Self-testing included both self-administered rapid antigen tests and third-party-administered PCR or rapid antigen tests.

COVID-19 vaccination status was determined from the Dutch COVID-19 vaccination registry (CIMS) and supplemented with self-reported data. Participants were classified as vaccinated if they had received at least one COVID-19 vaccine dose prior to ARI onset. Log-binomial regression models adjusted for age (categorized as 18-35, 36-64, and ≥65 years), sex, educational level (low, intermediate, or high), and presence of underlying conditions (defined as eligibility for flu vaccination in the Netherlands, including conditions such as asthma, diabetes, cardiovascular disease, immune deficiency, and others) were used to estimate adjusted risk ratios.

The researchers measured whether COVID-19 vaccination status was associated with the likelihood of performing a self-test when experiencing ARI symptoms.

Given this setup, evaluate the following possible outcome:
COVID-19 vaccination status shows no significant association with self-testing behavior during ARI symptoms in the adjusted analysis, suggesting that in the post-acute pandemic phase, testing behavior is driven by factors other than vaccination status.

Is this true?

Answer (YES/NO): NO